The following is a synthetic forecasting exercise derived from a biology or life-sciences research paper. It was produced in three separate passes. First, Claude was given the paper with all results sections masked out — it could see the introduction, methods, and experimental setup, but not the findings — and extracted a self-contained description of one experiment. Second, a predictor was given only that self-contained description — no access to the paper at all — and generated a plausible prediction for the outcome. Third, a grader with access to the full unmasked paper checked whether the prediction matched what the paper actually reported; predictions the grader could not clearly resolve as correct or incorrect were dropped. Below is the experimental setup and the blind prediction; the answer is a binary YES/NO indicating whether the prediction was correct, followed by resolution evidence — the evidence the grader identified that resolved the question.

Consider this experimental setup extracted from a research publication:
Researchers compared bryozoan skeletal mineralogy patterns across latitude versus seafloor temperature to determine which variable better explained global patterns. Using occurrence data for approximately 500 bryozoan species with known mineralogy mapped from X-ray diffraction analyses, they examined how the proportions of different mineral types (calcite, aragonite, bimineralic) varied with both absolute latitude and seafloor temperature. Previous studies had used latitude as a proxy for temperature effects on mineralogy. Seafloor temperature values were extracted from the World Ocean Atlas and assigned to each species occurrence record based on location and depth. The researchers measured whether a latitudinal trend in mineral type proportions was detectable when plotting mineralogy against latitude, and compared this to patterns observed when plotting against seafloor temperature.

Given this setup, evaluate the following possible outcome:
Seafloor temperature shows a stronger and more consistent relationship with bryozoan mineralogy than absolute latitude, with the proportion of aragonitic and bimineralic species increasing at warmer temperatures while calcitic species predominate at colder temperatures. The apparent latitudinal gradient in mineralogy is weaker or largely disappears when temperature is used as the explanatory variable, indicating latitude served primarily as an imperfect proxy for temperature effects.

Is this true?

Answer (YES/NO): NO